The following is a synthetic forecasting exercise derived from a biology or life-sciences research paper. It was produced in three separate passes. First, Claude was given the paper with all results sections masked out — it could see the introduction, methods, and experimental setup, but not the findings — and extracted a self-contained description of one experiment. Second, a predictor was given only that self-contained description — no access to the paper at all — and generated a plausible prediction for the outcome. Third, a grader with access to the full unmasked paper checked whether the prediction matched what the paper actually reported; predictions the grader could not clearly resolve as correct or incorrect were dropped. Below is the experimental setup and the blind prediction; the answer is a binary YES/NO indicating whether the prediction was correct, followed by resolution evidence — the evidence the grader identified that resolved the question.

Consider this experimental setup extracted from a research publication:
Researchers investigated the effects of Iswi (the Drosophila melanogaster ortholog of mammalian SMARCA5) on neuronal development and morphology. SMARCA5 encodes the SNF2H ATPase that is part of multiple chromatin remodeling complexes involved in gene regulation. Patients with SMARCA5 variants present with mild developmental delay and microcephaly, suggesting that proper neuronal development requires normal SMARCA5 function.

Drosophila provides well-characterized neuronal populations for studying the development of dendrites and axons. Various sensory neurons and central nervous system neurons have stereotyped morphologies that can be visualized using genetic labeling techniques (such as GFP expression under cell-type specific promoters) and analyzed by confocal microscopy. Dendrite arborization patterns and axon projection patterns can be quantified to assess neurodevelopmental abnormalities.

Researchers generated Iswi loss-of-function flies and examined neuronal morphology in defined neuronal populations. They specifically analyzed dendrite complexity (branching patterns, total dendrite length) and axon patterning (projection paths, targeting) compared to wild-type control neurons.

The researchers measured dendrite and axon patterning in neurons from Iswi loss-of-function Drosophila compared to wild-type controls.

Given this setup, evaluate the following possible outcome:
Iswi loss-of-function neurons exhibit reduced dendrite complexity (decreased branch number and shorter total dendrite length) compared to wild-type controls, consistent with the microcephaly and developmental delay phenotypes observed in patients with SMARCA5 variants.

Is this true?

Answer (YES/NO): YES